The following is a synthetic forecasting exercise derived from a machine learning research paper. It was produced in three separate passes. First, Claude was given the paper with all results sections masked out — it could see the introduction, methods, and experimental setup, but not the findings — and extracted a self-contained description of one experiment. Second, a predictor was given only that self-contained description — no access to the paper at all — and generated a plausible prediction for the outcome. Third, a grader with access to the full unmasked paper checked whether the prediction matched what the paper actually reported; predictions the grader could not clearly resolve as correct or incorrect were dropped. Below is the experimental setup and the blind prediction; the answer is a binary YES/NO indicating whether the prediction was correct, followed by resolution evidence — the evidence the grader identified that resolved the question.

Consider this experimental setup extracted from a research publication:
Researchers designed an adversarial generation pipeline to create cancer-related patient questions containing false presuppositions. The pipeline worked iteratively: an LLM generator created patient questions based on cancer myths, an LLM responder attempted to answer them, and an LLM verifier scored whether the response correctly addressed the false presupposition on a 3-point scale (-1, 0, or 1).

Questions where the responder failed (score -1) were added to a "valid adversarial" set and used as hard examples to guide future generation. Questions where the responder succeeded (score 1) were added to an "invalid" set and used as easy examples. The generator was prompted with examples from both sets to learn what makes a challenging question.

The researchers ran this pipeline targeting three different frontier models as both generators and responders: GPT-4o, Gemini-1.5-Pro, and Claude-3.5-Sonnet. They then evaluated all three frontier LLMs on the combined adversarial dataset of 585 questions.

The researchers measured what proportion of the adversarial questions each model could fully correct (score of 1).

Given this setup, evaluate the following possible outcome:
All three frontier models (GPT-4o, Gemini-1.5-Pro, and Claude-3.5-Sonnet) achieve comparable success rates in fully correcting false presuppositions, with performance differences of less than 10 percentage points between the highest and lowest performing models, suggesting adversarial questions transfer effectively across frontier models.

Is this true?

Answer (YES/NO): NO